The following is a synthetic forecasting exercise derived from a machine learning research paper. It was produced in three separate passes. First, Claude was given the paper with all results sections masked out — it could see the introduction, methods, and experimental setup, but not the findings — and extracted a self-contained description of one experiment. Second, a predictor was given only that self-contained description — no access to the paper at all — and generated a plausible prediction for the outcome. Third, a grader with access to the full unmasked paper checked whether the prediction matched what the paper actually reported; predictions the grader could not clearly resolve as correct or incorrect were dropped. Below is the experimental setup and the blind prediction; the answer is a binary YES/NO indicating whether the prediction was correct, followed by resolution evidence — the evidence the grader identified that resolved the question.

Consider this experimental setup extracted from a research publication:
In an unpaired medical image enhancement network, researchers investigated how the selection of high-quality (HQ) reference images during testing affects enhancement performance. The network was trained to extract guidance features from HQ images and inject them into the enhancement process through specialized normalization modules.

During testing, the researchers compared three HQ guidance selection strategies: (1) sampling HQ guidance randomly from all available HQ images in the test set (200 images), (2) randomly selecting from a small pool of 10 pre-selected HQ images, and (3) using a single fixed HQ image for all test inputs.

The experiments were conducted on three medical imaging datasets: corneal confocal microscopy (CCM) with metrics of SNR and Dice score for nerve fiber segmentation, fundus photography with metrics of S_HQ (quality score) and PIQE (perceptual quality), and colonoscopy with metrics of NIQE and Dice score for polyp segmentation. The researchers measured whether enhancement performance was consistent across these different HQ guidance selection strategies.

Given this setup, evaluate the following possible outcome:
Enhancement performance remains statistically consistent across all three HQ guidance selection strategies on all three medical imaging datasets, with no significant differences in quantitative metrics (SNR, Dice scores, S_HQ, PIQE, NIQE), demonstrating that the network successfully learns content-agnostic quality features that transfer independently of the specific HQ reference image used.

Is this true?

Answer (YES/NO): YES